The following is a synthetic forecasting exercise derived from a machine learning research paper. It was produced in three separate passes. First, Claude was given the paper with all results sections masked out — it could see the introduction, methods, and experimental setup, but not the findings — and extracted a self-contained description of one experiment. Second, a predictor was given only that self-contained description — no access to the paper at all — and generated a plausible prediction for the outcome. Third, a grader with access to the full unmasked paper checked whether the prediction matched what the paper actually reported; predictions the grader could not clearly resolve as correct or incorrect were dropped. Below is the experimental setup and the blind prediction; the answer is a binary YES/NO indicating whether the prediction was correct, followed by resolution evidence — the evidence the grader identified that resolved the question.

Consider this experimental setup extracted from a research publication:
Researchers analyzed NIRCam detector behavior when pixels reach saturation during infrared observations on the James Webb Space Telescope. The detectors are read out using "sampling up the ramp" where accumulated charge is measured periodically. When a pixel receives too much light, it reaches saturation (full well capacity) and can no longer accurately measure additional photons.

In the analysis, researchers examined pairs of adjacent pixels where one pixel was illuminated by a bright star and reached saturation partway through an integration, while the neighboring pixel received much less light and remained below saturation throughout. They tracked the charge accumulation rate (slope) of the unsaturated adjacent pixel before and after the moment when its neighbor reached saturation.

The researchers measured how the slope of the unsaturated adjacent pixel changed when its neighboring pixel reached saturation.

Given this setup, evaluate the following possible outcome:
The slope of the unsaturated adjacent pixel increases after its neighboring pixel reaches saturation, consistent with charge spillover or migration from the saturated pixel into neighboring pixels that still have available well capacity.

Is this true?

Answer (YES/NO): YES